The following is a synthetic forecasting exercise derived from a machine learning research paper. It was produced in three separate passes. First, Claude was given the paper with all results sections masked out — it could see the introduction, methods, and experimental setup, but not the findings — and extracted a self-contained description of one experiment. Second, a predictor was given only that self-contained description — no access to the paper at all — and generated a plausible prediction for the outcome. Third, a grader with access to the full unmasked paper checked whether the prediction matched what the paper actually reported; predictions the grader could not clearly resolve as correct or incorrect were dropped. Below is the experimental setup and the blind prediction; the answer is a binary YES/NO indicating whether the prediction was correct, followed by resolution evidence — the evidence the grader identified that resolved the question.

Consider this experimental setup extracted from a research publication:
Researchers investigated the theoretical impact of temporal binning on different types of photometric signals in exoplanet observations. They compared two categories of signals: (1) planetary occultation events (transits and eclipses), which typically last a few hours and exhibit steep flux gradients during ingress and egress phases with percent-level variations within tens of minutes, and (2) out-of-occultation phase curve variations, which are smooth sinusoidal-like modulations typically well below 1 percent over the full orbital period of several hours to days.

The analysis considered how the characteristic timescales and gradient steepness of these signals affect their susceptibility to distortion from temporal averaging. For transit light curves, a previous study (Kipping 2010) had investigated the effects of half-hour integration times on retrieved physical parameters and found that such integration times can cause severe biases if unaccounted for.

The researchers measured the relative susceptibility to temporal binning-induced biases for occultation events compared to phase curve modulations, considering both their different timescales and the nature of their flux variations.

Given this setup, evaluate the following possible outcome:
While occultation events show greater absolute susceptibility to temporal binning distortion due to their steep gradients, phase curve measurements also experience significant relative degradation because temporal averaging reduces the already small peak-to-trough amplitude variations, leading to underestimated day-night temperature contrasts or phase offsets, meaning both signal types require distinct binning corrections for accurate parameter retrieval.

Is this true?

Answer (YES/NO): NO